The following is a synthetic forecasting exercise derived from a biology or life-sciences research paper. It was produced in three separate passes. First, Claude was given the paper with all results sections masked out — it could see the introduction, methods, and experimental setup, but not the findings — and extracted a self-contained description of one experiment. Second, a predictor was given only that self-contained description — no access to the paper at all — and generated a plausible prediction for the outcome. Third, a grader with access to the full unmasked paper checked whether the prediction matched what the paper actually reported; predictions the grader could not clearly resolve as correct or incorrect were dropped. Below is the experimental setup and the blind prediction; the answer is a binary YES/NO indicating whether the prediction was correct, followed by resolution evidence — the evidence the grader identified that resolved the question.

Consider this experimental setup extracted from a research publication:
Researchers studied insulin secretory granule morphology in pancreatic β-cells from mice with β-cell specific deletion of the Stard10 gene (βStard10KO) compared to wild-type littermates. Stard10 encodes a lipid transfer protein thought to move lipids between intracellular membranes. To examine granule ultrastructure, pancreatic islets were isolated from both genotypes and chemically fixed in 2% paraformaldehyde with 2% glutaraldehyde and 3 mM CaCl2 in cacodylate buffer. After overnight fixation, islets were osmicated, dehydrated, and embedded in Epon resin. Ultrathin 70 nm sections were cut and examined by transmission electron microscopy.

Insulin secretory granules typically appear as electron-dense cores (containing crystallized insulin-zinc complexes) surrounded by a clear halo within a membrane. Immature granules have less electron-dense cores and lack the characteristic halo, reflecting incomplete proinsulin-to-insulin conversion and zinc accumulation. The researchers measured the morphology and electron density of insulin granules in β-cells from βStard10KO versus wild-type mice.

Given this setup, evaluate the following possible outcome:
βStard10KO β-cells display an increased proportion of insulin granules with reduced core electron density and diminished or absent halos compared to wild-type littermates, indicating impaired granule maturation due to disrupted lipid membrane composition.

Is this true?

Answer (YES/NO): NO